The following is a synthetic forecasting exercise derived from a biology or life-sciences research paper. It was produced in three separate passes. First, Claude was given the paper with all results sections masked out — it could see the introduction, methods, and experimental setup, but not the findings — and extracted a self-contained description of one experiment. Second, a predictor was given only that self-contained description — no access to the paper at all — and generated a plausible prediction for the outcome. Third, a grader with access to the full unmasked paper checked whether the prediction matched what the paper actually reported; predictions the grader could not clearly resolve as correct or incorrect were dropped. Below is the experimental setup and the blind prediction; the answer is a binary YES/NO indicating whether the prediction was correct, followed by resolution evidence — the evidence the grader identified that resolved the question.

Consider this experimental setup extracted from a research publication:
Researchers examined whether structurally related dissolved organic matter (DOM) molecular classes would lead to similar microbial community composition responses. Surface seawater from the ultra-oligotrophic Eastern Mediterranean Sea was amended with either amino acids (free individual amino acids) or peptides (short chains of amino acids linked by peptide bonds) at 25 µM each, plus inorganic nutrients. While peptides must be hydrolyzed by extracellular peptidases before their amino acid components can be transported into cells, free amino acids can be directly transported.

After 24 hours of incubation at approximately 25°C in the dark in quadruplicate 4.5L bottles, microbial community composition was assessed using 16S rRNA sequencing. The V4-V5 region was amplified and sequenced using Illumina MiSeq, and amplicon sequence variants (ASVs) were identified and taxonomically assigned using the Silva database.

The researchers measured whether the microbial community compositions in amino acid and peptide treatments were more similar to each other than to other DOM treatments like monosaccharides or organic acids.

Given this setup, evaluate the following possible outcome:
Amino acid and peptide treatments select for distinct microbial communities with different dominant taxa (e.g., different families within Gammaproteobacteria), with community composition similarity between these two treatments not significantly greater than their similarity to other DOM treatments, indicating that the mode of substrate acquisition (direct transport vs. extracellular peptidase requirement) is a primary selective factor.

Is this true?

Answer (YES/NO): YES